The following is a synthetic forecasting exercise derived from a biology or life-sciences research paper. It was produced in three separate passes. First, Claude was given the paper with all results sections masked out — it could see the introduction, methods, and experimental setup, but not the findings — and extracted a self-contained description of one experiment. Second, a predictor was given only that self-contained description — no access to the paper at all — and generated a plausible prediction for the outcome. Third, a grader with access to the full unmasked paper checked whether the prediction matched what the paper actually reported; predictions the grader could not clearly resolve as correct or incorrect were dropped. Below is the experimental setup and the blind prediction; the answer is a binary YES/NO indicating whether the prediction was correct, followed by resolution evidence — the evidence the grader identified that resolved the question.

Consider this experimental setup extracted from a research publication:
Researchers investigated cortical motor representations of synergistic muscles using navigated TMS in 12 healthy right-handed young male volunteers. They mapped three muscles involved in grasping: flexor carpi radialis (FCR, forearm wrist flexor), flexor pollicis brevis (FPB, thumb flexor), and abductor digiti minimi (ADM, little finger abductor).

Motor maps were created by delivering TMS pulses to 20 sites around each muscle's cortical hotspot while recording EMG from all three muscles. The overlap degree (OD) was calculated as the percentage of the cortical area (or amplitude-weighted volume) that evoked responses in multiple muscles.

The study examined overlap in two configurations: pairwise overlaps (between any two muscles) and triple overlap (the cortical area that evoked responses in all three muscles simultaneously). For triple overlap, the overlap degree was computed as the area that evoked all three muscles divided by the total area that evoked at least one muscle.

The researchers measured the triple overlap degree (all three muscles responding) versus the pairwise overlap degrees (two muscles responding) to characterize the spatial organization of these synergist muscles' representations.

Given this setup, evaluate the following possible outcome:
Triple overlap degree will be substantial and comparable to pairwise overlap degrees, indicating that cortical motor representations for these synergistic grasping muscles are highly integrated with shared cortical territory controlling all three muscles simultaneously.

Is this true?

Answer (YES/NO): NO